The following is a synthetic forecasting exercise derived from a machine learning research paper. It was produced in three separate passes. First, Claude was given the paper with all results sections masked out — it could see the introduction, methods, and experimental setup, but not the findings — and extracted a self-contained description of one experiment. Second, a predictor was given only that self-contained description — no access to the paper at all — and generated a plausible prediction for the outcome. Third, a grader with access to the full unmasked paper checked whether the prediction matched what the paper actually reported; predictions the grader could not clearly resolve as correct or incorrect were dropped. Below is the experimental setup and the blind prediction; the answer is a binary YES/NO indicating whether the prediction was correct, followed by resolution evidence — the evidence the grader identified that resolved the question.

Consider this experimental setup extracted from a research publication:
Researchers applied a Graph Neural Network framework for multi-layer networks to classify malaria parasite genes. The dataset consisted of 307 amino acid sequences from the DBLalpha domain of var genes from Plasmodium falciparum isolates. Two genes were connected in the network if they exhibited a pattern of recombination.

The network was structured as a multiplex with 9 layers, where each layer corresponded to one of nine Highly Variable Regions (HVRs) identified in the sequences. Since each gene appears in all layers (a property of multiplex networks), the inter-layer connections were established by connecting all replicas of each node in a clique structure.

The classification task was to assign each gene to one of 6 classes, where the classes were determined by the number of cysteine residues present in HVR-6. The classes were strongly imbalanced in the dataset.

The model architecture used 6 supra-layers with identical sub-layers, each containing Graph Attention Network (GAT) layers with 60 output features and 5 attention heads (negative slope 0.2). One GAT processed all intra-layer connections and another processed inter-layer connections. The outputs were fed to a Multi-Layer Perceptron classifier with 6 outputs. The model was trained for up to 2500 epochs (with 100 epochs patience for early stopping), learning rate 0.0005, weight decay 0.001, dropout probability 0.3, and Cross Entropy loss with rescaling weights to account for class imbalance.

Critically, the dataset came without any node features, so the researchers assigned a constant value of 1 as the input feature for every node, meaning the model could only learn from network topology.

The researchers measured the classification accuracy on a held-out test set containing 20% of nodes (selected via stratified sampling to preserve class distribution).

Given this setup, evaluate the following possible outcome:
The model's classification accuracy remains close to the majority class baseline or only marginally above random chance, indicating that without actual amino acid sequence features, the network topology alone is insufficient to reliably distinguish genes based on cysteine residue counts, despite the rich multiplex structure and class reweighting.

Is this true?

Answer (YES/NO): NO